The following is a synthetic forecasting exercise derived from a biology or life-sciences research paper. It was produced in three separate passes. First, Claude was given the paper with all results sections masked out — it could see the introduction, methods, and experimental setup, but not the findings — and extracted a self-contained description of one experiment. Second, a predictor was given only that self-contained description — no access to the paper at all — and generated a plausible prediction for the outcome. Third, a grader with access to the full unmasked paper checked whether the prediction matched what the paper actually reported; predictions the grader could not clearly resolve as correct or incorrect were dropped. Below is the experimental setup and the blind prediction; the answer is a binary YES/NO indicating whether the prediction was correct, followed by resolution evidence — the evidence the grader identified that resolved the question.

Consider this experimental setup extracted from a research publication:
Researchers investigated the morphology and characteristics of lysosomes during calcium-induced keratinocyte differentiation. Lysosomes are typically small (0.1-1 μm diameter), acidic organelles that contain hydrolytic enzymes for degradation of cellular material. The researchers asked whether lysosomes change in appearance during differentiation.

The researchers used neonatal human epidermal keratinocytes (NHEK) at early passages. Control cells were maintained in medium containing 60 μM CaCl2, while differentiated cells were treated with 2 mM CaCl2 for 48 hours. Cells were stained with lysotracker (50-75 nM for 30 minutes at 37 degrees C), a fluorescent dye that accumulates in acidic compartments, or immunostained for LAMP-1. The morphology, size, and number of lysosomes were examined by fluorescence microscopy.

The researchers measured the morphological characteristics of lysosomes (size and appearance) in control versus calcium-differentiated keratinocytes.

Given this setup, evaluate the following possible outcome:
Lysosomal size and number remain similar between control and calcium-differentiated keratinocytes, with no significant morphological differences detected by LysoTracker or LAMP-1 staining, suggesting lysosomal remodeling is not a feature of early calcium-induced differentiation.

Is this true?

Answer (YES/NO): NO